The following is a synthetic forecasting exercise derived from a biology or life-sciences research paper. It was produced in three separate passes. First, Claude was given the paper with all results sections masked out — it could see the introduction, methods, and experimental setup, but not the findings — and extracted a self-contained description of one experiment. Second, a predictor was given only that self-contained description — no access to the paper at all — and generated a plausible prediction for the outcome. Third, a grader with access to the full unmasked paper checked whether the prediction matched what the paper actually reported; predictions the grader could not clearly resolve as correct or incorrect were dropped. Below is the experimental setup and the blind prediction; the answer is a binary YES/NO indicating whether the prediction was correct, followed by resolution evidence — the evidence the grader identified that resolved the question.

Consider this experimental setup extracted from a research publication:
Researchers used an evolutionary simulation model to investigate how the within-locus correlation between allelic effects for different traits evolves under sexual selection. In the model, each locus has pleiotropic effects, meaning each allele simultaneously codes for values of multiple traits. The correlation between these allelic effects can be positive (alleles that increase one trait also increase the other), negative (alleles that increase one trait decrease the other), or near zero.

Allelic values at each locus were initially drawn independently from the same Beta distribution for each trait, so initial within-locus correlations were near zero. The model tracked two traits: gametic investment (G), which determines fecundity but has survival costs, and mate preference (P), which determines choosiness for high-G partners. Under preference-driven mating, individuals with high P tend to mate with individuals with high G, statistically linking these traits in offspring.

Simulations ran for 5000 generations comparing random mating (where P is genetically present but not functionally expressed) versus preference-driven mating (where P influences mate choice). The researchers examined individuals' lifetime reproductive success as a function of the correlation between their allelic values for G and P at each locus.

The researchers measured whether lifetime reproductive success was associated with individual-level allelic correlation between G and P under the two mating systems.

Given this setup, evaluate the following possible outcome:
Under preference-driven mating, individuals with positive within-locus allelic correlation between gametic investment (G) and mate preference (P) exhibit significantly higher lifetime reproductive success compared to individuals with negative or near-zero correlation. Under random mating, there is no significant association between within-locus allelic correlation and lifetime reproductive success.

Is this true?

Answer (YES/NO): NO